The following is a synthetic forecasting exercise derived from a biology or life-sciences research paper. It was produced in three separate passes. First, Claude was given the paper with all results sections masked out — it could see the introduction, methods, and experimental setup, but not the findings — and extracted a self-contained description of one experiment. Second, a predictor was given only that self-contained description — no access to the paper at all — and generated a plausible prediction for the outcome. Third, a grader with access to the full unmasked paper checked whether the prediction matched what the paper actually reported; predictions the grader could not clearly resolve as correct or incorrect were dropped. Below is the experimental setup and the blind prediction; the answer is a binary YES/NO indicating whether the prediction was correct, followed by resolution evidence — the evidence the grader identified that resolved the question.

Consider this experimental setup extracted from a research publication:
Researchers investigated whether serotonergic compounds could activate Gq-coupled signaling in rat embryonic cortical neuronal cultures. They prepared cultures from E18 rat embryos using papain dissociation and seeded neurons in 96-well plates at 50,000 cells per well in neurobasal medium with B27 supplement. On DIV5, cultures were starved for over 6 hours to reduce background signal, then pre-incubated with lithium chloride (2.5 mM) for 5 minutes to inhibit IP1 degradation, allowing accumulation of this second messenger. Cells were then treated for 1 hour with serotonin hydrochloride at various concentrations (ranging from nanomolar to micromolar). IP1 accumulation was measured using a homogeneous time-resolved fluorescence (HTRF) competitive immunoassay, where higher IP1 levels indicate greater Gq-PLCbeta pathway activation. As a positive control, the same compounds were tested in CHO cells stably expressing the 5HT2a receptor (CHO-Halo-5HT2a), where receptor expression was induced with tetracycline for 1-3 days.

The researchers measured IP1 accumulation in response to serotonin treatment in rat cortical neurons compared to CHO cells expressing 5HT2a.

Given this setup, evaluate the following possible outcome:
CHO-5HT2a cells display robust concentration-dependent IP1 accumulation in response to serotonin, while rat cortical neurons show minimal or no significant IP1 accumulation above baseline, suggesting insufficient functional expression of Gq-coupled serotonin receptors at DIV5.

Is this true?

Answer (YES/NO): YES